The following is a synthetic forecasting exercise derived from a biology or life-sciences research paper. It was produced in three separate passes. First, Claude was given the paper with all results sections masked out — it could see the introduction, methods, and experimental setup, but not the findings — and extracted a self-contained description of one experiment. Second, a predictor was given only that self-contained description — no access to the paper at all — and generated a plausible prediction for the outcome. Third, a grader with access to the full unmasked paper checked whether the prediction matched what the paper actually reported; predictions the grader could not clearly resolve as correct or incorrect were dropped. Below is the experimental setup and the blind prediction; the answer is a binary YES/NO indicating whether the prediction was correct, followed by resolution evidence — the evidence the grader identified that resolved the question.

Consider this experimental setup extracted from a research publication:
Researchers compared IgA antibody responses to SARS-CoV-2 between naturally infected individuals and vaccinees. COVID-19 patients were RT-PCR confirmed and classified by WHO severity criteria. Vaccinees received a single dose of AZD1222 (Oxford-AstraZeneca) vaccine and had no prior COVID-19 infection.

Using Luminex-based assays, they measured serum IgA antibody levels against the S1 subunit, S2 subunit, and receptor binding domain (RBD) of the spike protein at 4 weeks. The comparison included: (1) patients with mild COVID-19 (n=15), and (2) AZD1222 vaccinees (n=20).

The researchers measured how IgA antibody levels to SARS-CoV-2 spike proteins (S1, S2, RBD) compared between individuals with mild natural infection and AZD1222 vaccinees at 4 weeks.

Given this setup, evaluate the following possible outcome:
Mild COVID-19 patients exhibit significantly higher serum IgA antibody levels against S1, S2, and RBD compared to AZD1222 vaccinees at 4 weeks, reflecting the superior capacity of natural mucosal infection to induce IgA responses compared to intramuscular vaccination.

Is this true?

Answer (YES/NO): YES